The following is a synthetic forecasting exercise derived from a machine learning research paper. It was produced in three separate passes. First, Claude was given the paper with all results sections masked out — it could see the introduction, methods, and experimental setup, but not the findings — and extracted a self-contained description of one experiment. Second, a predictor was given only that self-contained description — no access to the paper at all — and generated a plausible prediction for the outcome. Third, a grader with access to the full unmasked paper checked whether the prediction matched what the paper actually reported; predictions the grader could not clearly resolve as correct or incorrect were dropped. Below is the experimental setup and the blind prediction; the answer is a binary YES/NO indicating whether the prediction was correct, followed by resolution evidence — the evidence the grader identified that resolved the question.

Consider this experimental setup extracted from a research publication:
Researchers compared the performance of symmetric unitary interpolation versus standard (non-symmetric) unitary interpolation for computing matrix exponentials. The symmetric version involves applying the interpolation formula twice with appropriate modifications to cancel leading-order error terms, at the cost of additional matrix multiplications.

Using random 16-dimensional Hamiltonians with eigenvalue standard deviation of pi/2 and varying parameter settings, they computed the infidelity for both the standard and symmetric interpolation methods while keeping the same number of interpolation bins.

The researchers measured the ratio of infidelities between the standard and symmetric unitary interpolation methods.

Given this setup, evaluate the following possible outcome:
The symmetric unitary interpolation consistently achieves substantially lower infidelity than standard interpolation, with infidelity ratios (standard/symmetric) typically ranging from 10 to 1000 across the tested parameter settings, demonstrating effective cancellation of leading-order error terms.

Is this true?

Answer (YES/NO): NO